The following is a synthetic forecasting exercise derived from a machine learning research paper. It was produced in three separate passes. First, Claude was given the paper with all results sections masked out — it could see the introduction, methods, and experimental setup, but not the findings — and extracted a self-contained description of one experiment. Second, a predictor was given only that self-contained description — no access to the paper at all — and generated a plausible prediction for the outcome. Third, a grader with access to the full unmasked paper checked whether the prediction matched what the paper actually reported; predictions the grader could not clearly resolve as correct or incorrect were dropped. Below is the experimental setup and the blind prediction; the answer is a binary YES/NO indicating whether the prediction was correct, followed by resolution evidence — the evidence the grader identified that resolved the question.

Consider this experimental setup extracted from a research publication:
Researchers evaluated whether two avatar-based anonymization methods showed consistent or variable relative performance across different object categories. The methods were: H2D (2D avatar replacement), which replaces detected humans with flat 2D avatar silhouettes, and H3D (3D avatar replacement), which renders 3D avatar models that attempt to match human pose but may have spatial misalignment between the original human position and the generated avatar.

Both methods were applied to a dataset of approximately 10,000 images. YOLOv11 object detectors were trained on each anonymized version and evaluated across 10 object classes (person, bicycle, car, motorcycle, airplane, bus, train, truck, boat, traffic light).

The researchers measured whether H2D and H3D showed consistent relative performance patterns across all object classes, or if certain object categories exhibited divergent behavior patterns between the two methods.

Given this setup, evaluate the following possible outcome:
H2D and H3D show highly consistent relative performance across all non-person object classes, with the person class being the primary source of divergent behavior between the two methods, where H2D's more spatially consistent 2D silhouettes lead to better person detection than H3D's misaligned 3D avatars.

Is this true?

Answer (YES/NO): NO